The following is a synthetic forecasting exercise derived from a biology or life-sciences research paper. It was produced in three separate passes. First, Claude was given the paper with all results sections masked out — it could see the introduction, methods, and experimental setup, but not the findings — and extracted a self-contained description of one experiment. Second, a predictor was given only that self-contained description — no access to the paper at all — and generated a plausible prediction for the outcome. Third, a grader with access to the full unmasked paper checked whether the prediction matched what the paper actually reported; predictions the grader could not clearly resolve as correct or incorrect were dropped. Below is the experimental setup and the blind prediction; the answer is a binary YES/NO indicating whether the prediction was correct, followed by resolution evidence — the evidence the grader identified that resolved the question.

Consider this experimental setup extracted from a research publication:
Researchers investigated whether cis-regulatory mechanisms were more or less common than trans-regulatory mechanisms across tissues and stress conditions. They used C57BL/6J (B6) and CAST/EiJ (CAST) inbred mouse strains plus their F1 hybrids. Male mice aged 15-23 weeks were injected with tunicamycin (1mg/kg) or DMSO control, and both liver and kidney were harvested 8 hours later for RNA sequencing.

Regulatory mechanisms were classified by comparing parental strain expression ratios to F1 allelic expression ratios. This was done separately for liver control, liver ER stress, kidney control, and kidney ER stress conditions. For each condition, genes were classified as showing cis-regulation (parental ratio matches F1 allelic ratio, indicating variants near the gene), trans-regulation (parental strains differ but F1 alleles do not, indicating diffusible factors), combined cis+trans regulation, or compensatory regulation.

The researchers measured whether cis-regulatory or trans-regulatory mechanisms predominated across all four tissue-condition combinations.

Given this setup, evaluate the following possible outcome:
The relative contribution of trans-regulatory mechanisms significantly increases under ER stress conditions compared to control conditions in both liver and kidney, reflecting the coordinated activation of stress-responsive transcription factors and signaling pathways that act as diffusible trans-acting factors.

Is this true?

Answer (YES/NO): NO